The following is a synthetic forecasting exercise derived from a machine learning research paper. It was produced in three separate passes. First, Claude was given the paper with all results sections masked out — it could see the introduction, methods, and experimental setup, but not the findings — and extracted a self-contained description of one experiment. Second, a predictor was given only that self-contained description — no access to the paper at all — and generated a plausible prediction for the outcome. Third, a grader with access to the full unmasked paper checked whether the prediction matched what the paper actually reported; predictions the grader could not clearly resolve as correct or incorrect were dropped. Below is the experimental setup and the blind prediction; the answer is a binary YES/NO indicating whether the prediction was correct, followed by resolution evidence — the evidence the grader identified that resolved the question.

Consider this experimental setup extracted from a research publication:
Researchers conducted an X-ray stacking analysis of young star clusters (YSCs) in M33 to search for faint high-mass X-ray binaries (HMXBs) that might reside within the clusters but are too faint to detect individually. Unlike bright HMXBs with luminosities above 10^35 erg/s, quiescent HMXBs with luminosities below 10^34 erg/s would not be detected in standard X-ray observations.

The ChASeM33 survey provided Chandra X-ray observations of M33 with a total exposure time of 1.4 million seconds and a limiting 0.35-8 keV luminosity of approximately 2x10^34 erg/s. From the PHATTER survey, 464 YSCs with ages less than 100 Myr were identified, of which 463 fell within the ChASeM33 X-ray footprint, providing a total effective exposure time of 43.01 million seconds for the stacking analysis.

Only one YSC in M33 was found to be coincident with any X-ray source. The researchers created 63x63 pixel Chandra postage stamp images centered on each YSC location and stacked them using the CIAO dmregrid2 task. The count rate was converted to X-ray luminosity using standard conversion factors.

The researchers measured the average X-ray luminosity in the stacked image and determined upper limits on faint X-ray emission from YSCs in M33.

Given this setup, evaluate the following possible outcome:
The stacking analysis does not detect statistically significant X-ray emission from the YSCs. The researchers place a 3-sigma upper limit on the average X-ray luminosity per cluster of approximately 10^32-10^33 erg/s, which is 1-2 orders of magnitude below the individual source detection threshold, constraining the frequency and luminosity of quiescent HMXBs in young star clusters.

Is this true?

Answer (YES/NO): YES